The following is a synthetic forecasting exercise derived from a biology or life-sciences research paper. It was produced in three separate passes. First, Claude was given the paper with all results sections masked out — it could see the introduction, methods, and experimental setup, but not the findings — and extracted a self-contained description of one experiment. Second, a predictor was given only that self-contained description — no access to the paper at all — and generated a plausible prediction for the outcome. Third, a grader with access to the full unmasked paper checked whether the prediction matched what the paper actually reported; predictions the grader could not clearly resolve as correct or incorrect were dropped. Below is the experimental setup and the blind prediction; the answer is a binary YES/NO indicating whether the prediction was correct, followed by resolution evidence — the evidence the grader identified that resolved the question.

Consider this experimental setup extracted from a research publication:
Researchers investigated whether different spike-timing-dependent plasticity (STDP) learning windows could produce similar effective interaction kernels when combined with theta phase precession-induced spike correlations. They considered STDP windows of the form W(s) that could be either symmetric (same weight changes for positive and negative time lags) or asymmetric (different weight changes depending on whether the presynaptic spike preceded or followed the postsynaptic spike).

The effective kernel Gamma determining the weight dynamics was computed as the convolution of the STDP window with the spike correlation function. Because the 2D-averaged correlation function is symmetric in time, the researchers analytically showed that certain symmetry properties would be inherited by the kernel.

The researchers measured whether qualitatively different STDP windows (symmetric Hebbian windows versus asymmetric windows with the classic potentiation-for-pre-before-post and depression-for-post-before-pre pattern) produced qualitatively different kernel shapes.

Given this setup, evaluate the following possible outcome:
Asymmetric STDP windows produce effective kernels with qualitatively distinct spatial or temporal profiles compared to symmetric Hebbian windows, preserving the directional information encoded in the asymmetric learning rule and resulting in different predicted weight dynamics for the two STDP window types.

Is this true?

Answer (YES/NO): NO